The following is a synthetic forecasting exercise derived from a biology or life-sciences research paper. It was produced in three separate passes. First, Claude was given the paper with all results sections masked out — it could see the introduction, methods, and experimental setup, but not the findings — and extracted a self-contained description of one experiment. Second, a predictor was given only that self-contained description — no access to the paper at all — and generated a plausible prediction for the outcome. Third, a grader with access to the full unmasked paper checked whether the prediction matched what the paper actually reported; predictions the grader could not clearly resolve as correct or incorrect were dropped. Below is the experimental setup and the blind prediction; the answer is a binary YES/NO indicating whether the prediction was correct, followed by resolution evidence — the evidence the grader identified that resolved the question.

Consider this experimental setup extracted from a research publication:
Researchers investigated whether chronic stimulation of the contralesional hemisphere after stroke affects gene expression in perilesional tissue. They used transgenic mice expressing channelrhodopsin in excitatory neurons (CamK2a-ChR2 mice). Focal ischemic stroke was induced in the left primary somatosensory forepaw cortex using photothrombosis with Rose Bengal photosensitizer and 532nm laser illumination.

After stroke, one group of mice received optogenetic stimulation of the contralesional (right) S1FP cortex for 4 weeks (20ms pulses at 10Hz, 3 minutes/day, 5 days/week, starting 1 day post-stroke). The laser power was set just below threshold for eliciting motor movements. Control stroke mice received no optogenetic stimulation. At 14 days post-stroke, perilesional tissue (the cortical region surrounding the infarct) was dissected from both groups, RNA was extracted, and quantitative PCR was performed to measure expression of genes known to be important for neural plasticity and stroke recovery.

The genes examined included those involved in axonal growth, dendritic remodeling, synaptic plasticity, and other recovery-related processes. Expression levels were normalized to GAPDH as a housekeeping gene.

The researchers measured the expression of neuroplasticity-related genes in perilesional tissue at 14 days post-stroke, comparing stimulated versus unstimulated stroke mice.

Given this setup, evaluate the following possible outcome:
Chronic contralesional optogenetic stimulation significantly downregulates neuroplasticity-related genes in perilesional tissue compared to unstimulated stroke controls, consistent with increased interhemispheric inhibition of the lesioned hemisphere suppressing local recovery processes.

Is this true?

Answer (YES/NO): YES